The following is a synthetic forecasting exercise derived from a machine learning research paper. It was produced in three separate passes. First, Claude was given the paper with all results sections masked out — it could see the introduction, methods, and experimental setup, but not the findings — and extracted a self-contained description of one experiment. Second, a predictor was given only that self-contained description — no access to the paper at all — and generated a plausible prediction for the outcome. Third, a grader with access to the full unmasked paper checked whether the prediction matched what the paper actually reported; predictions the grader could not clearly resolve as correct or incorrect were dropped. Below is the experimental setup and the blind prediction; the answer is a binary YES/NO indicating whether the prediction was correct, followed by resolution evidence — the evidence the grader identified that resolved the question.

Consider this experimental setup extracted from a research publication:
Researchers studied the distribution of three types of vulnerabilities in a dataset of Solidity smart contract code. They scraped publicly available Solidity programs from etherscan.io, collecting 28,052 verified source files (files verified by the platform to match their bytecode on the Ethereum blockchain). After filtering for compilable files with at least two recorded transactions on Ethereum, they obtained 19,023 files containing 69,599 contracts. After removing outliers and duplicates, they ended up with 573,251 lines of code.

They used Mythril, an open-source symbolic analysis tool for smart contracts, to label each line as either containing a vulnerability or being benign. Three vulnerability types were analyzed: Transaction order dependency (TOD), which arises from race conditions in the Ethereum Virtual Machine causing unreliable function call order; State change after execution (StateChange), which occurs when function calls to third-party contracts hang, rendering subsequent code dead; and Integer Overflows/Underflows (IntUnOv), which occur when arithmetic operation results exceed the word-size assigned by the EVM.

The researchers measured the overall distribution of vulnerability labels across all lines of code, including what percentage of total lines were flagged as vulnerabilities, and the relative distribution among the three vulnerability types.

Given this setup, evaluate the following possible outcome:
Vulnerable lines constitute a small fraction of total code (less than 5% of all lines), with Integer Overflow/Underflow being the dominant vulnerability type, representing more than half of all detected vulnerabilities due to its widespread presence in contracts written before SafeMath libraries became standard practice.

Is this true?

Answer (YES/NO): NO